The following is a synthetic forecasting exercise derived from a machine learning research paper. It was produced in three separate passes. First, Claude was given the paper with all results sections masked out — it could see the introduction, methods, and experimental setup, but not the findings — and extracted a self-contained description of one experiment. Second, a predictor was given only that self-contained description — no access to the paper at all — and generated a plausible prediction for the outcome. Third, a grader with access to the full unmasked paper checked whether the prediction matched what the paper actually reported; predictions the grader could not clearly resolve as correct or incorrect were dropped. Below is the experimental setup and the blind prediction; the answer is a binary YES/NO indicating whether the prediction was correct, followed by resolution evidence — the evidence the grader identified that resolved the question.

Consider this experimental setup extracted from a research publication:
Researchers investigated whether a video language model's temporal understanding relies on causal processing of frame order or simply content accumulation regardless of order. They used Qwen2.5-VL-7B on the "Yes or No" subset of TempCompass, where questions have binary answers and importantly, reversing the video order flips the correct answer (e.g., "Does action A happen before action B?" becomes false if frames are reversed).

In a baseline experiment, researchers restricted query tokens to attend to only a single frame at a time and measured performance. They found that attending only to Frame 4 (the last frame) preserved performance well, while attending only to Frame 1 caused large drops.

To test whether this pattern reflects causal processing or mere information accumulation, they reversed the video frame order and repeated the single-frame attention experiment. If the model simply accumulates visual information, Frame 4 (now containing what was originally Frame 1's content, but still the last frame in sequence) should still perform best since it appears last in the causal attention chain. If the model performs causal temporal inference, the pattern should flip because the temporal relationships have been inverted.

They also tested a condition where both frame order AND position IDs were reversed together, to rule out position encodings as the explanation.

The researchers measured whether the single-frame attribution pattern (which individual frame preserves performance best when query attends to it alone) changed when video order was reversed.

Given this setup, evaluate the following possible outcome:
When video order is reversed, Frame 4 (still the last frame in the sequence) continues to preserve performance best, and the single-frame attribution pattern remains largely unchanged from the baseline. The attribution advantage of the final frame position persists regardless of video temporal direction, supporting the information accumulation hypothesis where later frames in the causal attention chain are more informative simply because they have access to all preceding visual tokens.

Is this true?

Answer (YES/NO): NO